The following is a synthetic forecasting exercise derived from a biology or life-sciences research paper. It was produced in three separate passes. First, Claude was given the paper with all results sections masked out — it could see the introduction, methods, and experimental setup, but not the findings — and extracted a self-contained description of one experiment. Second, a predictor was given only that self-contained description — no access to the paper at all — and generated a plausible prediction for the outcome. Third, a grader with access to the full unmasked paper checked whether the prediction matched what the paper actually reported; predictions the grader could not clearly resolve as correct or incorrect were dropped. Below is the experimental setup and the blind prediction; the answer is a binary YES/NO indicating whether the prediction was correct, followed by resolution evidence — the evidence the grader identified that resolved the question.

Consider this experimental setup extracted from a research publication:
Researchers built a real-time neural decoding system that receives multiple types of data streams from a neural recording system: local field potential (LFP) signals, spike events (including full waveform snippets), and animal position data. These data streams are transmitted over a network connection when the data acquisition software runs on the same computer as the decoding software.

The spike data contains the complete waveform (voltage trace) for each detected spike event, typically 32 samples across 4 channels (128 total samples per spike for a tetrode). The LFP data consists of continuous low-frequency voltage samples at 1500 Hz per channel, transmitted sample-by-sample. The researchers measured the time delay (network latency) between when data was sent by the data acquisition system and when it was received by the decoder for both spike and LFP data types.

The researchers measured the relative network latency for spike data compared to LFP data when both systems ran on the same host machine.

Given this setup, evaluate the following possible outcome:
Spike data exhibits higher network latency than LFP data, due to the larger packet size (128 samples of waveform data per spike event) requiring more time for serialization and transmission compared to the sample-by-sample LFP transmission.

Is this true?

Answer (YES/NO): YES